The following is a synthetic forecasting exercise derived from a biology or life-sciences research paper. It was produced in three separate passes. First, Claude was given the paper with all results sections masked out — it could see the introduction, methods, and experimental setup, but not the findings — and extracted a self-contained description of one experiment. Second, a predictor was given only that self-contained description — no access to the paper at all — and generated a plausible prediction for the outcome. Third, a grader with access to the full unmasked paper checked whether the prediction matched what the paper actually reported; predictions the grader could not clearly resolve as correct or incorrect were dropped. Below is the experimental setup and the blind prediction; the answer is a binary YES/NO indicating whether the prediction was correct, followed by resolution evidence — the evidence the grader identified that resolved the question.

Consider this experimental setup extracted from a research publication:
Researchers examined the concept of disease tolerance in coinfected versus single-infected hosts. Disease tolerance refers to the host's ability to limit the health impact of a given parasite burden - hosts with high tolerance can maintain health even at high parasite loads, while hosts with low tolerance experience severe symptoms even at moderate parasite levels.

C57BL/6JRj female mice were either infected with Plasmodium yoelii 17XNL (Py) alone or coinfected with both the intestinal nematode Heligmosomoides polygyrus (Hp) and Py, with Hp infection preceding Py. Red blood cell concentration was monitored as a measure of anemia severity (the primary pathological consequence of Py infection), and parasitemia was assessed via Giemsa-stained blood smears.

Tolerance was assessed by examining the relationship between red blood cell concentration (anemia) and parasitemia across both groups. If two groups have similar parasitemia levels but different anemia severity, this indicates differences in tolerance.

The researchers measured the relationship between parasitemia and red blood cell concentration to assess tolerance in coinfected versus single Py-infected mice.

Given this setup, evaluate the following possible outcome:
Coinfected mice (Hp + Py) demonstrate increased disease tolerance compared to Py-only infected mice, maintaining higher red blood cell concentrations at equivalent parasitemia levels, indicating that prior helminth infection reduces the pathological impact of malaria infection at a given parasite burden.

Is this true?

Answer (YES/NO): NO